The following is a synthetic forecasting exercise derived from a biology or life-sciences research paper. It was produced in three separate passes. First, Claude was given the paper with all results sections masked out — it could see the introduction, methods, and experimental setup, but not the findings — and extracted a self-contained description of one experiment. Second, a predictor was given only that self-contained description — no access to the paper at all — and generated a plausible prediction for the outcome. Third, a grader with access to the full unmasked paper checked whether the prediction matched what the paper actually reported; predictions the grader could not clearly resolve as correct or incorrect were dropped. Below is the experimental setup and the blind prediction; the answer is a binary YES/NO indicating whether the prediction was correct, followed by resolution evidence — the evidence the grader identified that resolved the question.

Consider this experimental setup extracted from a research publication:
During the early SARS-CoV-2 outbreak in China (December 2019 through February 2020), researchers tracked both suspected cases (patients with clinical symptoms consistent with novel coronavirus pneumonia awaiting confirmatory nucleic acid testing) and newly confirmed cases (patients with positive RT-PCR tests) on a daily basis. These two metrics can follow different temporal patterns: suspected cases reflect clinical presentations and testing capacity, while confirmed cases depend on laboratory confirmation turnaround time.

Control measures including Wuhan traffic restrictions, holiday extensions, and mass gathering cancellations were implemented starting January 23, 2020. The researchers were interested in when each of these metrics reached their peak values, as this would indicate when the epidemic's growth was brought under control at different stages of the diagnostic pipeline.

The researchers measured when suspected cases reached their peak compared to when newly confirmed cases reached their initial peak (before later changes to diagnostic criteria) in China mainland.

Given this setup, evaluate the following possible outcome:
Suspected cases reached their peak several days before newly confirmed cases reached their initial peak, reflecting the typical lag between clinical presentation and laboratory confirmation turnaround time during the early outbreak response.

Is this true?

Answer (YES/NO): NO